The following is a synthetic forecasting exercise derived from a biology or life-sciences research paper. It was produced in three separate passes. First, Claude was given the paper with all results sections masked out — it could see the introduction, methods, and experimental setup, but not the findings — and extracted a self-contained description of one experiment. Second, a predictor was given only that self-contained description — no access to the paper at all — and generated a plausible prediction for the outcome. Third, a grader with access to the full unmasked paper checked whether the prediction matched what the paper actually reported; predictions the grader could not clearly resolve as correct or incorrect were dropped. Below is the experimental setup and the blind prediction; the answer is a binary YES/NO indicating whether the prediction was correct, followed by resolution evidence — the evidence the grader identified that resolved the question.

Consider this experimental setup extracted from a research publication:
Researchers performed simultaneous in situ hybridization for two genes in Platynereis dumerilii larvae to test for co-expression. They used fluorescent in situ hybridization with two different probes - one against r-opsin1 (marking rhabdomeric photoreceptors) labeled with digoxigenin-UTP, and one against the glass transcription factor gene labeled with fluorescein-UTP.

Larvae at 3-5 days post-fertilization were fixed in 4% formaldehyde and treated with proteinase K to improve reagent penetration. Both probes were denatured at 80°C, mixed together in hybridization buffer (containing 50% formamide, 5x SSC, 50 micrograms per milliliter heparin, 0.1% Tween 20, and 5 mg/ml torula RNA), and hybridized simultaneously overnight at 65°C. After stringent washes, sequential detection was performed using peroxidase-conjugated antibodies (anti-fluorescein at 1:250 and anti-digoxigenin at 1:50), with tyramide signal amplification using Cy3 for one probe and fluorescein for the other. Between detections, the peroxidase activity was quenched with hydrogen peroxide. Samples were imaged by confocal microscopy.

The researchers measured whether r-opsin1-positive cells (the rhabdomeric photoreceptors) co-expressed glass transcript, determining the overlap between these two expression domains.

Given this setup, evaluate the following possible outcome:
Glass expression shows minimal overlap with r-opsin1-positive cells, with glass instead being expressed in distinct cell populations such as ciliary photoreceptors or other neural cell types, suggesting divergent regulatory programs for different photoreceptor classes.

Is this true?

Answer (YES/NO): YES